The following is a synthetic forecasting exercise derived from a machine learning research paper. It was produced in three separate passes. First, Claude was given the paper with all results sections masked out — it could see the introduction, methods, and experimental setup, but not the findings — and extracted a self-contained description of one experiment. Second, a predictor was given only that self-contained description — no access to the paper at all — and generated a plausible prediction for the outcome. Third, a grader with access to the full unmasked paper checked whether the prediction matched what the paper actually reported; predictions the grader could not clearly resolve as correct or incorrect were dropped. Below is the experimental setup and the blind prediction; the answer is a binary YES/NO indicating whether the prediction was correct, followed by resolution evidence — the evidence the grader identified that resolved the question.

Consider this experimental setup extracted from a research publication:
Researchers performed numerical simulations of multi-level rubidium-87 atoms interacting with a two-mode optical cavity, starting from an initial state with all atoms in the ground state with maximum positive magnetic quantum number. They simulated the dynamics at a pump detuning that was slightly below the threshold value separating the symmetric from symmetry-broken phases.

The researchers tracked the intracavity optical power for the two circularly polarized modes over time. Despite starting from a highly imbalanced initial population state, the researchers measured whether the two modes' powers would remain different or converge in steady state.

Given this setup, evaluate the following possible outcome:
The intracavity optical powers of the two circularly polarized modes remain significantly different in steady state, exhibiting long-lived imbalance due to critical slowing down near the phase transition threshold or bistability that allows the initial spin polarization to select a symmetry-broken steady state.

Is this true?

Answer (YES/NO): NO